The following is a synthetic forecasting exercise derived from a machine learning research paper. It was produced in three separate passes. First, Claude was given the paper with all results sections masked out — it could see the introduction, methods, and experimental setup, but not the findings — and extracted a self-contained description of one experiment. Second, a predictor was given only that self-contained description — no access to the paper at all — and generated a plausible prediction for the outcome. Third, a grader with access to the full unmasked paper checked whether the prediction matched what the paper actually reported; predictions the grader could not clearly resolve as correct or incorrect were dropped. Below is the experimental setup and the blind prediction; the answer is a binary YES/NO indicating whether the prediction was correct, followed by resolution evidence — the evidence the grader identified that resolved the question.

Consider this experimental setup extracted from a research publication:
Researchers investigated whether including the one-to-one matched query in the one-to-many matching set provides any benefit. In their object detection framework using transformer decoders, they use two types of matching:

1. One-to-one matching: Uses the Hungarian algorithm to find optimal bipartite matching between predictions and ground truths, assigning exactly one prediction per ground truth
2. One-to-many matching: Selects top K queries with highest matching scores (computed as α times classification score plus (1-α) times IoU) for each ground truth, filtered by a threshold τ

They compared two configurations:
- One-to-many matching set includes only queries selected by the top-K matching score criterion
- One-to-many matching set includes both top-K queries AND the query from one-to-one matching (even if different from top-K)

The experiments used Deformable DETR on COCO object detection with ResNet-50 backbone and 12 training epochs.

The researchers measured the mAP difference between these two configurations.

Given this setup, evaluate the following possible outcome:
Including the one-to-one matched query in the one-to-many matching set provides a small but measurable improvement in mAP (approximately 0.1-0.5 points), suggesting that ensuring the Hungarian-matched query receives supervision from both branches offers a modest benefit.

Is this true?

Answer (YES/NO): YES